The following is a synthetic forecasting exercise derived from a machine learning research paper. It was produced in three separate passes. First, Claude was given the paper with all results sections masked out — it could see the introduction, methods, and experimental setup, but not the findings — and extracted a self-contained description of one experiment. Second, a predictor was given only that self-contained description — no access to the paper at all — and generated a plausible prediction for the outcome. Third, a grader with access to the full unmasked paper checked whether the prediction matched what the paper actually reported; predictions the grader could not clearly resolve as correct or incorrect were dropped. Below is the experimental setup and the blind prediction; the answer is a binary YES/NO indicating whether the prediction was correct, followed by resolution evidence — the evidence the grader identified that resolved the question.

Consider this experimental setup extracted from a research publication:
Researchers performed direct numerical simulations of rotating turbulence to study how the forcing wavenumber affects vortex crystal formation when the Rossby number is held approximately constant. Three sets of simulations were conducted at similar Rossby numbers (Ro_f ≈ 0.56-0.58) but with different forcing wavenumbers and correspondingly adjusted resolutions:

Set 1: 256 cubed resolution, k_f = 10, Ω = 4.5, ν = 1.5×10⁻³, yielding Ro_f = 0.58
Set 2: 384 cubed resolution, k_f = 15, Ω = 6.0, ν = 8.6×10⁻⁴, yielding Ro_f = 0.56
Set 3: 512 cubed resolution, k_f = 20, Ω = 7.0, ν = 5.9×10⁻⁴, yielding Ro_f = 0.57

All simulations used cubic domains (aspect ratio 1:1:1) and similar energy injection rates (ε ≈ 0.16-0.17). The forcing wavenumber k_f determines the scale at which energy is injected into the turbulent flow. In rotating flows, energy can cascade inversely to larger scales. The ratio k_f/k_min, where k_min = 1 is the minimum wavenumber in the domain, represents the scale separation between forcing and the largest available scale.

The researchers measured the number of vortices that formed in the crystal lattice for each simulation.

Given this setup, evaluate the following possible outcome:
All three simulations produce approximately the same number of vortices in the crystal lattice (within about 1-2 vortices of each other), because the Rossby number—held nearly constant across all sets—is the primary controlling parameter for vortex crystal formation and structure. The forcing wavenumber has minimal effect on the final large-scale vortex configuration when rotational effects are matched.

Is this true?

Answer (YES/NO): NO